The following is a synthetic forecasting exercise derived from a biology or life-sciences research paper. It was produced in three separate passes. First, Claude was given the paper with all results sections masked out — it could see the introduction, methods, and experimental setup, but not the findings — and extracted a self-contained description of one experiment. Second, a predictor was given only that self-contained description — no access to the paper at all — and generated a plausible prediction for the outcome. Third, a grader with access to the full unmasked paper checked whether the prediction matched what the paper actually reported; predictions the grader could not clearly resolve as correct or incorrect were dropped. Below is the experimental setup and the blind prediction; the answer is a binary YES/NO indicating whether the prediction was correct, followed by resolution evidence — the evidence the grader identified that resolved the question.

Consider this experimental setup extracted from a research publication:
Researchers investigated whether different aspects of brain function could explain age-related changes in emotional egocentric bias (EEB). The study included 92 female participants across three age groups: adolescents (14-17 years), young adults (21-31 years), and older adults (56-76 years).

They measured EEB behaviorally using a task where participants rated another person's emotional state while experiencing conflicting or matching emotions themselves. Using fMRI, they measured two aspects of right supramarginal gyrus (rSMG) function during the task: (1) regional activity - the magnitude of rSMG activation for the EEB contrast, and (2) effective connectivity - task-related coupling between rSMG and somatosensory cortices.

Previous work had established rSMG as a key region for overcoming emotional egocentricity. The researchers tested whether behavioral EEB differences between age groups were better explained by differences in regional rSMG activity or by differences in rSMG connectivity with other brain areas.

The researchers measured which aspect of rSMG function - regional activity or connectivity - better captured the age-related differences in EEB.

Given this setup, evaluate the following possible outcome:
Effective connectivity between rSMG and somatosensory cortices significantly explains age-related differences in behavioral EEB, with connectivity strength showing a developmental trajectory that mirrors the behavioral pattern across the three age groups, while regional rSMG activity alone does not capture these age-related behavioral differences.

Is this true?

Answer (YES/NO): YES